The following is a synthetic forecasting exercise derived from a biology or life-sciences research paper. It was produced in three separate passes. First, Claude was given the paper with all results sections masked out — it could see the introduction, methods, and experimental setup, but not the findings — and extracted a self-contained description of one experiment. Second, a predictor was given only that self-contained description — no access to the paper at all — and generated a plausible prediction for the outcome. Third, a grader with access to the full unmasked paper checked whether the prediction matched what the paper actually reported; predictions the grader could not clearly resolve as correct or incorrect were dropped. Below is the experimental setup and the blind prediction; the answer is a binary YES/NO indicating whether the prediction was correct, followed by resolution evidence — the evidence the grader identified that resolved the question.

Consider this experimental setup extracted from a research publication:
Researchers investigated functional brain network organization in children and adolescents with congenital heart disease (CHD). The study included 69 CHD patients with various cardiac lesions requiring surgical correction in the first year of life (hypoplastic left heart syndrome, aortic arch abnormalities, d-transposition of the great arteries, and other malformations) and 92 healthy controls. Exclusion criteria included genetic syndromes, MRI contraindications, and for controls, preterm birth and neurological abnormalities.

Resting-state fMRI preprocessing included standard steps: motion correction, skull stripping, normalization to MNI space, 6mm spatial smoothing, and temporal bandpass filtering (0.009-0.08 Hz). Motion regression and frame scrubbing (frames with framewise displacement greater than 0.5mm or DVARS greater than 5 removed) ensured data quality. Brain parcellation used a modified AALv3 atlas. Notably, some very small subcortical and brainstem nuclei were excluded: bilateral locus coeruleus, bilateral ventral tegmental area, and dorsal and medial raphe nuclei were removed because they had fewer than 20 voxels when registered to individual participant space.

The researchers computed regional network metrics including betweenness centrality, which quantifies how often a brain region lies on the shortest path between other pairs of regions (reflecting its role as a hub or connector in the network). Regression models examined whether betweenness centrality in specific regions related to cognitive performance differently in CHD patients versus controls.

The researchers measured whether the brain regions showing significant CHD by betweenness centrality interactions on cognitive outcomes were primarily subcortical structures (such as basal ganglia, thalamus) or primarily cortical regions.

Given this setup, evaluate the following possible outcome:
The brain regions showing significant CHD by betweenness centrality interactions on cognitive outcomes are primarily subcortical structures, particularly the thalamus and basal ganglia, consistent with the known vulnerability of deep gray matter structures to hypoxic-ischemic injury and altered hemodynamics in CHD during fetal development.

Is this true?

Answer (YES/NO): NO